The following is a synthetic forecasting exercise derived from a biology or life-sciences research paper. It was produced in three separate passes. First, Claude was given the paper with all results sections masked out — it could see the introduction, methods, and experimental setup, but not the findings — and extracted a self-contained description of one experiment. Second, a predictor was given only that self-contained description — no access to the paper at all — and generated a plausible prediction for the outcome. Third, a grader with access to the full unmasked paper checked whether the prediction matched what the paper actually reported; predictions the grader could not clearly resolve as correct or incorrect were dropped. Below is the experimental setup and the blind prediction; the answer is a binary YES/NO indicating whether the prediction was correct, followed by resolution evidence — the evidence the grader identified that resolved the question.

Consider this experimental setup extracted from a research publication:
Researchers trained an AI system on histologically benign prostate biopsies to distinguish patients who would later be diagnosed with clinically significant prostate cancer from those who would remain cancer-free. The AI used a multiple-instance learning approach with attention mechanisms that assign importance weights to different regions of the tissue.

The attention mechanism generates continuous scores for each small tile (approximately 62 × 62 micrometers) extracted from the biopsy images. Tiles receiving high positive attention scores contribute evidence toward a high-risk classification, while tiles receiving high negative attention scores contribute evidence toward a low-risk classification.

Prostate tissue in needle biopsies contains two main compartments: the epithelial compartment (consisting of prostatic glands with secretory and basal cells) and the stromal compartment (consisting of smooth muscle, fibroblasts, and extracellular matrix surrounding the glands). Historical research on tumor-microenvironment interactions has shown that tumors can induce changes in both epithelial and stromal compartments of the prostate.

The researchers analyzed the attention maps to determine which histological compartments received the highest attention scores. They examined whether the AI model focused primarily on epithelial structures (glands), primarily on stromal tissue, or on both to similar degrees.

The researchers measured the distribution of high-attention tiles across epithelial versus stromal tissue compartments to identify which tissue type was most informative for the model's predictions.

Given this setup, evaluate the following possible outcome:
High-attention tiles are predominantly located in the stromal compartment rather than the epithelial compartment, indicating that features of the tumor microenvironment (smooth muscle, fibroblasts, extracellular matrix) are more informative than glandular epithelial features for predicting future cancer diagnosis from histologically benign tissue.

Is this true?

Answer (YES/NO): YES